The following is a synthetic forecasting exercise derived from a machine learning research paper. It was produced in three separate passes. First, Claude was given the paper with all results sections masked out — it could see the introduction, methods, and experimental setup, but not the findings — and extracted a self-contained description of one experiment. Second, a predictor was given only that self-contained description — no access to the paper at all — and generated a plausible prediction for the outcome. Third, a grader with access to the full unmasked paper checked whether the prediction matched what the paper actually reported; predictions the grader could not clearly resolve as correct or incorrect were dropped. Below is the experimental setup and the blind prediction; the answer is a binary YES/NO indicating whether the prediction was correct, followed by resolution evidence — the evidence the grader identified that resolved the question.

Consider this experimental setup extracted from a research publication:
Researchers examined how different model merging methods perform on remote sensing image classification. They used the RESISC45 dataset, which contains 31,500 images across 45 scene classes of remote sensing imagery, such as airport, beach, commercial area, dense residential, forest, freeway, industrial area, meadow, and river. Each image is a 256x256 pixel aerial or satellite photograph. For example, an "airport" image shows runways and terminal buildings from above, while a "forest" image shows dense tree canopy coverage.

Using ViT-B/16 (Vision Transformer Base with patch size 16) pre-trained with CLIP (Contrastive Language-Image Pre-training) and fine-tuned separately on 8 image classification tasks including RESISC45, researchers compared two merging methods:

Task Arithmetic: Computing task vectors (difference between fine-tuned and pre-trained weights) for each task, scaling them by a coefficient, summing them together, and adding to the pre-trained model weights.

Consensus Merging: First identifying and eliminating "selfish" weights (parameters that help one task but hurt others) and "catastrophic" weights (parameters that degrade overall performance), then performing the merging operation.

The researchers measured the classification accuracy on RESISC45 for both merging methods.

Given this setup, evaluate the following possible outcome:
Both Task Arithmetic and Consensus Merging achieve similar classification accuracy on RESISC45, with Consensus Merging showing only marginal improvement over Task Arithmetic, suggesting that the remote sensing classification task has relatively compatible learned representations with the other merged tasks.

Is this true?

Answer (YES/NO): NO